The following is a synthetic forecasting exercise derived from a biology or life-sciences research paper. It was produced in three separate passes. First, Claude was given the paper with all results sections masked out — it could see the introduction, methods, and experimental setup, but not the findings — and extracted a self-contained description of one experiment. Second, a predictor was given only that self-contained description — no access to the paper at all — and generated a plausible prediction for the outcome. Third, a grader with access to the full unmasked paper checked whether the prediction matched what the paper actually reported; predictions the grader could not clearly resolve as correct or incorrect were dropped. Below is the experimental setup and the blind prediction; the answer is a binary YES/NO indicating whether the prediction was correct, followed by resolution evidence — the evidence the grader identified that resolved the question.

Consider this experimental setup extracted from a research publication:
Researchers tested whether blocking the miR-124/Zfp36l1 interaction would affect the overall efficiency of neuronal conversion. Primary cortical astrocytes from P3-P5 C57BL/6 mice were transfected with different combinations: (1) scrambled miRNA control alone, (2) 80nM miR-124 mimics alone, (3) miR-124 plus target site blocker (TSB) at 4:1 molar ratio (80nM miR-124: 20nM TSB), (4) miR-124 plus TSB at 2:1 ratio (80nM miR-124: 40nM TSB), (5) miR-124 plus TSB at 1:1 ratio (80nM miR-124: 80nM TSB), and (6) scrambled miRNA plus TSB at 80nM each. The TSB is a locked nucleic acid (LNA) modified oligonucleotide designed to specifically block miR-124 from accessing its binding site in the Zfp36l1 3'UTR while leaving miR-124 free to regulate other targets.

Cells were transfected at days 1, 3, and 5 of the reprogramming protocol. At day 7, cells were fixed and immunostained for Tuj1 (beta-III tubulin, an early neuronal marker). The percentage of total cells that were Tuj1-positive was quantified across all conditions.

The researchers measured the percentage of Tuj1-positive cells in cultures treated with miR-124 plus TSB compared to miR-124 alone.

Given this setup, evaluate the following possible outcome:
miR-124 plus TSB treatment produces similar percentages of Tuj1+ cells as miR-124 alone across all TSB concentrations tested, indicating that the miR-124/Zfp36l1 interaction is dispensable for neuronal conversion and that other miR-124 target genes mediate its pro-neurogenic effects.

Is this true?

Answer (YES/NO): NO